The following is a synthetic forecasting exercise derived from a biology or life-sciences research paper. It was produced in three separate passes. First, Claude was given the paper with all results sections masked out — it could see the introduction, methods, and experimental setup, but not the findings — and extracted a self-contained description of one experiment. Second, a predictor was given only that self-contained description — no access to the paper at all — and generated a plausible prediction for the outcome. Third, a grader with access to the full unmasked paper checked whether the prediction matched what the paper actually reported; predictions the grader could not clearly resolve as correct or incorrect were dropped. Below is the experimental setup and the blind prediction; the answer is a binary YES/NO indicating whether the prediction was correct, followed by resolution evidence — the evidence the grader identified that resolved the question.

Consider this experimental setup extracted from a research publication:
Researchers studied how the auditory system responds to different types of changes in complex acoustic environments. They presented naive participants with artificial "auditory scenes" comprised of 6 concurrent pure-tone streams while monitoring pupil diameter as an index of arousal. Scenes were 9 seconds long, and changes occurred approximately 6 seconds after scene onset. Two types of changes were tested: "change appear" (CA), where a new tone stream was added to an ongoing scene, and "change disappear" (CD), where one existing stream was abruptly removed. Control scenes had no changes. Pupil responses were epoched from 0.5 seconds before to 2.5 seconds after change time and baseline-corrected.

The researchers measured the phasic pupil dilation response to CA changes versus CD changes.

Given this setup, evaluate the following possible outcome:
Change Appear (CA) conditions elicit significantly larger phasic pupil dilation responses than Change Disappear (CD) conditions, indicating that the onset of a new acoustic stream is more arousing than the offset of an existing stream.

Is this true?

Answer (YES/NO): YES